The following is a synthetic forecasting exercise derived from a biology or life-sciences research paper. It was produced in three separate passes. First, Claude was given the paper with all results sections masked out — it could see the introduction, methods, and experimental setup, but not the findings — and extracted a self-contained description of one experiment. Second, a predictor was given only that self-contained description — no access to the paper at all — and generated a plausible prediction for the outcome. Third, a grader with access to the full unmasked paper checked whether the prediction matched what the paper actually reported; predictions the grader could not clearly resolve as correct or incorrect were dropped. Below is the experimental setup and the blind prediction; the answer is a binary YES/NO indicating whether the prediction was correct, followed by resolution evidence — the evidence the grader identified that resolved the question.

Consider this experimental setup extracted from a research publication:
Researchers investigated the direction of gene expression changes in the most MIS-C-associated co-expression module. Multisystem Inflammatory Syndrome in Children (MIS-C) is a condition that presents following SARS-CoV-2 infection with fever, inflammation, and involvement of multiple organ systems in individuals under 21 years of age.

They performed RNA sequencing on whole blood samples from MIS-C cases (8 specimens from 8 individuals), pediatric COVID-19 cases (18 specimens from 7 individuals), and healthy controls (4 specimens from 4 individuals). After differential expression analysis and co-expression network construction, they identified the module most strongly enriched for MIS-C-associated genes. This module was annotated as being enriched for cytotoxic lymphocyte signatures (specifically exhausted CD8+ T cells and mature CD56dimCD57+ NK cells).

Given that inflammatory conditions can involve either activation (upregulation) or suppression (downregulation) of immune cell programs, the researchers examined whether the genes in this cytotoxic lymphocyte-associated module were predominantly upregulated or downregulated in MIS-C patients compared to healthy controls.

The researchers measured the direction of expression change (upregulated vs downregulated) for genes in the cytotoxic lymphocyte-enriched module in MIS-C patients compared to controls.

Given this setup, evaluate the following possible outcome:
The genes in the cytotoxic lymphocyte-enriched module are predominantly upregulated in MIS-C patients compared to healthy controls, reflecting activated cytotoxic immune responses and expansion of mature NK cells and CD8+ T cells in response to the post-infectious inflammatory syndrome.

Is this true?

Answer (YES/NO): NO